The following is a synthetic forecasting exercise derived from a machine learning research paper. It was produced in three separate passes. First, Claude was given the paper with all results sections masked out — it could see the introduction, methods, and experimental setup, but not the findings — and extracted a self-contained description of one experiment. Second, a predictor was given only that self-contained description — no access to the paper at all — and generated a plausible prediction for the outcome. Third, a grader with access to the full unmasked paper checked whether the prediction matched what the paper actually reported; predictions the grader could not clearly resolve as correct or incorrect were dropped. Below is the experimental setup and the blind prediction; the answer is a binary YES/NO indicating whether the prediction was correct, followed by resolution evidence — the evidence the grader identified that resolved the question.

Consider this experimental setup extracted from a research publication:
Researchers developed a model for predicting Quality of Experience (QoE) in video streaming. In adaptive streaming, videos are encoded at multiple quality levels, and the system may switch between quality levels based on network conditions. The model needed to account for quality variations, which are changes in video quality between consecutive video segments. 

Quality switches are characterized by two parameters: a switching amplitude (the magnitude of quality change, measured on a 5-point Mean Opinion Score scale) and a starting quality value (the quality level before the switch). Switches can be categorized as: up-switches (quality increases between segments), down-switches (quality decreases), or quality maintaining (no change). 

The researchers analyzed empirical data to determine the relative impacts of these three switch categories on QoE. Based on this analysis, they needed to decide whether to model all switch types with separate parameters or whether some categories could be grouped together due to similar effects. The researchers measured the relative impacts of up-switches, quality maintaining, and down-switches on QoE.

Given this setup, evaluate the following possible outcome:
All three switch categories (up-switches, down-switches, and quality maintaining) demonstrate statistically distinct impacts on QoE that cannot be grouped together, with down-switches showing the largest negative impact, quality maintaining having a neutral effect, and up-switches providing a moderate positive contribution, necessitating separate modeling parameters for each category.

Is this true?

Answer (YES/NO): NO